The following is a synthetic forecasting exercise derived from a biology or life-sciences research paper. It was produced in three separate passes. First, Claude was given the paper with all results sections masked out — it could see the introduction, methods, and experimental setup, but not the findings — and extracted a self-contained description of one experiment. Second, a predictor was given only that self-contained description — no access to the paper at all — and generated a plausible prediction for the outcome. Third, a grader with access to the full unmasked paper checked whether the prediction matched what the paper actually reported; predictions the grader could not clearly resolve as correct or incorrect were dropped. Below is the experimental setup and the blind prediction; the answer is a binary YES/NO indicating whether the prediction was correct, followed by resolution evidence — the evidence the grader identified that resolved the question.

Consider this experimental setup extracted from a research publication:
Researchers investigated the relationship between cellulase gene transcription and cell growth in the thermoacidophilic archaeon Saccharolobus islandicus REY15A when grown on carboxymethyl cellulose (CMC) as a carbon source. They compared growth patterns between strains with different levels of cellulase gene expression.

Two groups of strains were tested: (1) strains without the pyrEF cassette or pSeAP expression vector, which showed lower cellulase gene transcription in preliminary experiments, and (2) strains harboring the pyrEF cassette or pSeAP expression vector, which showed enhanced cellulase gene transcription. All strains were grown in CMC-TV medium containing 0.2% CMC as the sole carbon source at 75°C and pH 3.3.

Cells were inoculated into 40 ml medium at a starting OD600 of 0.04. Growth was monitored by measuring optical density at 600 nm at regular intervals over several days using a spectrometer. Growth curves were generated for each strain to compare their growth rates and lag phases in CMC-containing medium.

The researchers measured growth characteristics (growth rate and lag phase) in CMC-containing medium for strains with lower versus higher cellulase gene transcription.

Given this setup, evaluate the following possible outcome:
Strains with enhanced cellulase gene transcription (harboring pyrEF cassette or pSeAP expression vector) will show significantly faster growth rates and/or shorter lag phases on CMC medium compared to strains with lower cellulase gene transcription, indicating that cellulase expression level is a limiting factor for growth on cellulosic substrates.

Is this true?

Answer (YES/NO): NO